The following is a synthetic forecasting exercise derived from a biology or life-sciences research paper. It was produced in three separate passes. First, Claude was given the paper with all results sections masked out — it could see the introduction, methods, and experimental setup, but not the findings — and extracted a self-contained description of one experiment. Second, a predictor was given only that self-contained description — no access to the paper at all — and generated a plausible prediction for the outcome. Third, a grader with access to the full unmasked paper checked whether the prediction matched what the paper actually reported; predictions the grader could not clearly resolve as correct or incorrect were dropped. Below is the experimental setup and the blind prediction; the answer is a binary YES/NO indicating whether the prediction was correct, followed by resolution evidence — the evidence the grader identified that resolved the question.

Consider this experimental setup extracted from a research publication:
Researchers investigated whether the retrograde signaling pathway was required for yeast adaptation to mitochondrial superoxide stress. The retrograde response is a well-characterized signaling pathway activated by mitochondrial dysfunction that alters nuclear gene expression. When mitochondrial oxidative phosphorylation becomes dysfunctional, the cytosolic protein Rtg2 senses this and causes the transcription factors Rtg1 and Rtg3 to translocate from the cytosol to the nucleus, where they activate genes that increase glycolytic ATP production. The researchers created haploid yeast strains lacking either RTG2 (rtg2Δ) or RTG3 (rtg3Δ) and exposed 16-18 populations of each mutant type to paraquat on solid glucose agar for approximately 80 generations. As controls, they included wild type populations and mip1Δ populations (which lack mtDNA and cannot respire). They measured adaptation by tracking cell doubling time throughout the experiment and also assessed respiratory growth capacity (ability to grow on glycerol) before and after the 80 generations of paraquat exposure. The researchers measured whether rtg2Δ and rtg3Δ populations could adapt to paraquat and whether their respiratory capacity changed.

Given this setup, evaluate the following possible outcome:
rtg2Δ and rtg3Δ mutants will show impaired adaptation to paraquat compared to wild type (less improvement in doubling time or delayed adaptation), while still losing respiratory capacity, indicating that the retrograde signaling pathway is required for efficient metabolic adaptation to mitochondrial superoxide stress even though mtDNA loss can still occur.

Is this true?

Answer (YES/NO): NO